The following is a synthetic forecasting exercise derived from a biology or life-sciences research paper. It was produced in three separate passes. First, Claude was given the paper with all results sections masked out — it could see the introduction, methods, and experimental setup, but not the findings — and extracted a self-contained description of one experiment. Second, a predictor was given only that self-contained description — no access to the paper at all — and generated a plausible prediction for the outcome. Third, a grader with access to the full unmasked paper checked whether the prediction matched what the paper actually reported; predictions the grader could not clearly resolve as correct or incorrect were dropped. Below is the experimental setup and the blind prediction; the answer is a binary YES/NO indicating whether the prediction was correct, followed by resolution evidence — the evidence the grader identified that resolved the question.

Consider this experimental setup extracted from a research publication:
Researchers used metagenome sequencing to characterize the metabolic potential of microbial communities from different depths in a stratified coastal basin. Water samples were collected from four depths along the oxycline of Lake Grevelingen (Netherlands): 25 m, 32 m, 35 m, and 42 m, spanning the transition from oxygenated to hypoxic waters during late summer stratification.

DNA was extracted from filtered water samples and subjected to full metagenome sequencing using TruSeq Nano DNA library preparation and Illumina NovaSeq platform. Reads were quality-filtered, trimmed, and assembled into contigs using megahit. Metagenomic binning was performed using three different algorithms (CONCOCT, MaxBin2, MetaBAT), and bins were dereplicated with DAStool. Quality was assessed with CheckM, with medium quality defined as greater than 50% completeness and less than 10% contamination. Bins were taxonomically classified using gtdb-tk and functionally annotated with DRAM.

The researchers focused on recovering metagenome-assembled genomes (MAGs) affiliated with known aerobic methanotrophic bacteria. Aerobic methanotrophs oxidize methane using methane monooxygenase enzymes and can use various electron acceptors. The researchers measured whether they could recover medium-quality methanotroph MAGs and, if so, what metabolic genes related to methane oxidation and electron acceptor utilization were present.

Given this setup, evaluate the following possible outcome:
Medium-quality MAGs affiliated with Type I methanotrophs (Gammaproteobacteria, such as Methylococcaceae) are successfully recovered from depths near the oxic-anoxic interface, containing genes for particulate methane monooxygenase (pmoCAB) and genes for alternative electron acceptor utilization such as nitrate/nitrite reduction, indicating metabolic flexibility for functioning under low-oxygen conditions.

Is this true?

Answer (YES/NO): YES